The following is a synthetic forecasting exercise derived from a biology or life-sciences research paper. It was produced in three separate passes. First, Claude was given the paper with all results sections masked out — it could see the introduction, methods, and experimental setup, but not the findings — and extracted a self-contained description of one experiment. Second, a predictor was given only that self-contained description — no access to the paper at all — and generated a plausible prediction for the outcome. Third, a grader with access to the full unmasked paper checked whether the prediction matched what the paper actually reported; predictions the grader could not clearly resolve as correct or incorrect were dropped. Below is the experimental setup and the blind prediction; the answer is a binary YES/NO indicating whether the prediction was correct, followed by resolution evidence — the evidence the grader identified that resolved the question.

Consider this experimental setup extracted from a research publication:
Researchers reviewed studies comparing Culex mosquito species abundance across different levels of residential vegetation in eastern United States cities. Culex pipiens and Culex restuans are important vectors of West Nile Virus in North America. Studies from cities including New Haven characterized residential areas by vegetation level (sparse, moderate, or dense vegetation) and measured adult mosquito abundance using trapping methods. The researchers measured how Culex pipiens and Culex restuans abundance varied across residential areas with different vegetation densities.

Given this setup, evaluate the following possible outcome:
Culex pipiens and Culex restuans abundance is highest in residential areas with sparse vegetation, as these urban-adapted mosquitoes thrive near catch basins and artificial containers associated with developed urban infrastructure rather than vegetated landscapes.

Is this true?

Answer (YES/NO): NO